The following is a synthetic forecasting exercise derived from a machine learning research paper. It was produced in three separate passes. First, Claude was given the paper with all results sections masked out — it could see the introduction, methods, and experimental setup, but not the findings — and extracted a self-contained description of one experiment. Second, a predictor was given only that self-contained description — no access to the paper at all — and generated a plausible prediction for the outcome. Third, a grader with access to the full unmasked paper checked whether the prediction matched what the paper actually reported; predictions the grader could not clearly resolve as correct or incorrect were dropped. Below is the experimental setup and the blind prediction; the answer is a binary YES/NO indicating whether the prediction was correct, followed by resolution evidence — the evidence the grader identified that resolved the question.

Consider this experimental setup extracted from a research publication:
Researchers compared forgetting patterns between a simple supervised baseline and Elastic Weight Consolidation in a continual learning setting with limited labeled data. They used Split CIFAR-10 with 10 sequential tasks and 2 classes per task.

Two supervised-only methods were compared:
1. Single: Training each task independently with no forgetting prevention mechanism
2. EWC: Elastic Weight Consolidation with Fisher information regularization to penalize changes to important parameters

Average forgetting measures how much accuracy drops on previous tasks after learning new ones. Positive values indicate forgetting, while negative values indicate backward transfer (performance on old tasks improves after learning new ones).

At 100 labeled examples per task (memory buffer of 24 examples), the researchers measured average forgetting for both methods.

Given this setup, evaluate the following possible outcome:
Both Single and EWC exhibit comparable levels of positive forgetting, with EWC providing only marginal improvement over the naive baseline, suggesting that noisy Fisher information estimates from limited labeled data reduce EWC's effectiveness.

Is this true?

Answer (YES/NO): NO